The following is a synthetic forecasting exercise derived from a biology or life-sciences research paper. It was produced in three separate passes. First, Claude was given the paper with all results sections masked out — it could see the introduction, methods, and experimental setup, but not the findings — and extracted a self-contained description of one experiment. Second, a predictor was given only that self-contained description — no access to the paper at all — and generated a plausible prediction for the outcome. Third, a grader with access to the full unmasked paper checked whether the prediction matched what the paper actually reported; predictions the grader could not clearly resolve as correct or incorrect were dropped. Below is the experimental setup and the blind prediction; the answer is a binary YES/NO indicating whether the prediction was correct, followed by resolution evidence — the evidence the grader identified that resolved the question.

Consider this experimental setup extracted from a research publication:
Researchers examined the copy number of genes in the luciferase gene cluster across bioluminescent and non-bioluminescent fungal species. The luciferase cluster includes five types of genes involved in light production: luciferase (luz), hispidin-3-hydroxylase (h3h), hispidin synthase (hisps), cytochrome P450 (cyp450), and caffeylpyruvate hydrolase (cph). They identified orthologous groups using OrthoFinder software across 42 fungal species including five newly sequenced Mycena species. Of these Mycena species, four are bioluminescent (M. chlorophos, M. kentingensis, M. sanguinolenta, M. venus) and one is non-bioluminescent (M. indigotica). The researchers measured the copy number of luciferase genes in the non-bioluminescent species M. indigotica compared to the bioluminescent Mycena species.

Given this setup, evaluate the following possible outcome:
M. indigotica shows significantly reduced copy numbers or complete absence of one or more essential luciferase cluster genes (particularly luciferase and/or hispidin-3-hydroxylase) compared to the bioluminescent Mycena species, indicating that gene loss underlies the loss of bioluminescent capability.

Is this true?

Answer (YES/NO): YES